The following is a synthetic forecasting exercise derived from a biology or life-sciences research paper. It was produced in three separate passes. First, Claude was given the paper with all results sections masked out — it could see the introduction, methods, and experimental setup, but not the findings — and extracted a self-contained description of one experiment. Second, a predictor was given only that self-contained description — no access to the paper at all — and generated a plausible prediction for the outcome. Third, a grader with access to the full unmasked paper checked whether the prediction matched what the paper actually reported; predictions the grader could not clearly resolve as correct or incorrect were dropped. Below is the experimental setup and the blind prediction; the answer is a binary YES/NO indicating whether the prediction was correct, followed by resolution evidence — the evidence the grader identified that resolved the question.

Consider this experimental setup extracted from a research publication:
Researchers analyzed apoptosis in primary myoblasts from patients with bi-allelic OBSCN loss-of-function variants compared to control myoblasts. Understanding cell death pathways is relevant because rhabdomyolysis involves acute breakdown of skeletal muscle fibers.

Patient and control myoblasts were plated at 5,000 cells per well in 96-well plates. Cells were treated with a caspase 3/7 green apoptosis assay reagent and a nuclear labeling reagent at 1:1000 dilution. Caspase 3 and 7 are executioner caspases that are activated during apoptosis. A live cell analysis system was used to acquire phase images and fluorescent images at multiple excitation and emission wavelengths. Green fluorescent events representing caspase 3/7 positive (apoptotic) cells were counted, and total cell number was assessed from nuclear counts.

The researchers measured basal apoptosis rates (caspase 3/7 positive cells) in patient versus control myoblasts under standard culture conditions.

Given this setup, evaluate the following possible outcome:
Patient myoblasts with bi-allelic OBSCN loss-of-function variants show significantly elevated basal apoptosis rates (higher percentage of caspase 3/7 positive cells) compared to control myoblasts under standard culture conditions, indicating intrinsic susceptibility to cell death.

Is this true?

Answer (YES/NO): YES